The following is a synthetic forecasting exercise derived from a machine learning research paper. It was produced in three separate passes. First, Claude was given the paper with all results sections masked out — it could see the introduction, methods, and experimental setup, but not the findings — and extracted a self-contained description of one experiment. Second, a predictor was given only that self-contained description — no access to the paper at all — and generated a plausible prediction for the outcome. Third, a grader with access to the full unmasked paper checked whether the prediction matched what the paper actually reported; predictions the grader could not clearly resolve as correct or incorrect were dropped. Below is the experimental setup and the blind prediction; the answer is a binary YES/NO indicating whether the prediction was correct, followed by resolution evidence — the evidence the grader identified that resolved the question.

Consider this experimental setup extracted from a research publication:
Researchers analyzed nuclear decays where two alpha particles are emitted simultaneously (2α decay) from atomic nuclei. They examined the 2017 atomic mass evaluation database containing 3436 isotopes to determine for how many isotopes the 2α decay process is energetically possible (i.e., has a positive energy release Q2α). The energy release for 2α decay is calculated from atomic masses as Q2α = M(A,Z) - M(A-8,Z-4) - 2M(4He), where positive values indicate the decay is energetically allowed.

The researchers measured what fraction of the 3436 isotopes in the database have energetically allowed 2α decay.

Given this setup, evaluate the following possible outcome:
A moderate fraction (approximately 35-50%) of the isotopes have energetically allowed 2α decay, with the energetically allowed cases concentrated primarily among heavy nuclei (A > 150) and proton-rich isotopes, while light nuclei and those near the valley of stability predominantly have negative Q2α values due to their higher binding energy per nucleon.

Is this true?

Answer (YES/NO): YES